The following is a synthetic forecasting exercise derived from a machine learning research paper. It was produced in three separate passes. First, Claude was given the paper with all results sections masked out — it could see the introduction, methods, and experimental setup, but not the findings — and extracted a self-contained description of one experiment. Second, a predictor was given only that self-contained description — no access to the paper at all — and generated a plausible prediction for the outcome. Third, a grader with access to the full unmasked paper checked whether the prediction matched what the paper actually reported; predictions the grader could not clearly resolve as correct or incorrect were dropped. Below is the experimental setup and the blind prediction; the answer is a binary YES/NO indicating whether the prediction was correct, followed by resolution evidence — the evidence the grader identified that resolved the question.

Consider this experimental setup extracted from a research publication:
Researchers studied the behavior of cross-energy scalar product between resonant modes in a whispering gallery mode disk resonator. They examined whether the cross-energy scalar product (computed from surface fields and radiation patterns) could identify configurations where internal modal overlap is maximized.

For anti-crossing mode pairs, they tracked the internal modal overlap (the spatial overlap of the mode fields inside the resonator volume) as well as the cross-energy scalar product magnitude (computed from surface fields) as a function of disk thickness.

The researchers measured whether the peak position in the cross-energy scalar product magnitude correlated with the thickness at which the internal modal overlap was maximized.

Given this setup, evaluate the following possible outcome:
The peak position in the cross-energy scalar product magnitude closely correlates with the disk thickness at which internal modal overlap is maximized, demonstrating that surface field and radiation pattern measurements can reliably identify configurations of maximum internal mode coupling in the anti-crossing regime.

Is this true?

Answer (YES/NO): YES